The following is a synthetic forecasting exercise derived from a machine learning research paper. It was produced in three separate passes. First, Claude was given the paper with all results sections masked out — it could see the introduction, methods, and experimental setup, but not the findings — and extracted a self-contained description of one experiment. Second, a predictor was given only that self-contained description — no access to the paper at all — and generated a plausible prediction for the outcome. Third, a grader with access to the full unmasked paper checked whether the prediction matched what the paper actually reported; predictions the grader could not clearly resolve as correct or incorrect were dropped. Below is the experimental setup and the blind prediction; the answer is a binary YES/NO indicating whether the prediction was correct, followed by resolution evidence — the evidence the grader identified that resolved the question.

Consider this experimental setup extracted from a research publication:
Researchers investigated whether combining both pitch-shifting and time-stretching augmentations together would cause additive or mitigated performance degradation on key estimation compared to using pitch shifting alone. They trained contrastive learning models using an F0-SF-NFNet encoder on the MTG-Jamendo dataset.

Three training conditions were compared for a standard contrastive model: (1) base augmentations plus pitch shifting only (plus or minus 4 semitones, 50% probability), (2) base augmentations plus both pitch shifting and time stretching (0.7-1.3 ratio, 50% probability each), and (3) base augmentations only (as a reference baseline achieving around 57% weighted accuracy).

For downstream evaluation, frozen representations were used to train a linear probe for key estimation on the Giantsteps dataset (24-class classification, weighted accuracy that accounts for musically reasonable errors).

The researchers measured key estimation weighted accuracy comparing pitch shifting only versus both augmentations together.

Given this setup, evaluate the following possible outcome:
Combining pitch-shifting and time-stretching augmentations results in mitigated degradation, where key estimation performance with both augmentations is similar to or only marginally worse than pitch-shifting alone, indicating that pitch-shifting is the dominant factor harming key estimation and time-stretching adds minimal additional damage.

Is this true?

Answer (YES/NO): YES